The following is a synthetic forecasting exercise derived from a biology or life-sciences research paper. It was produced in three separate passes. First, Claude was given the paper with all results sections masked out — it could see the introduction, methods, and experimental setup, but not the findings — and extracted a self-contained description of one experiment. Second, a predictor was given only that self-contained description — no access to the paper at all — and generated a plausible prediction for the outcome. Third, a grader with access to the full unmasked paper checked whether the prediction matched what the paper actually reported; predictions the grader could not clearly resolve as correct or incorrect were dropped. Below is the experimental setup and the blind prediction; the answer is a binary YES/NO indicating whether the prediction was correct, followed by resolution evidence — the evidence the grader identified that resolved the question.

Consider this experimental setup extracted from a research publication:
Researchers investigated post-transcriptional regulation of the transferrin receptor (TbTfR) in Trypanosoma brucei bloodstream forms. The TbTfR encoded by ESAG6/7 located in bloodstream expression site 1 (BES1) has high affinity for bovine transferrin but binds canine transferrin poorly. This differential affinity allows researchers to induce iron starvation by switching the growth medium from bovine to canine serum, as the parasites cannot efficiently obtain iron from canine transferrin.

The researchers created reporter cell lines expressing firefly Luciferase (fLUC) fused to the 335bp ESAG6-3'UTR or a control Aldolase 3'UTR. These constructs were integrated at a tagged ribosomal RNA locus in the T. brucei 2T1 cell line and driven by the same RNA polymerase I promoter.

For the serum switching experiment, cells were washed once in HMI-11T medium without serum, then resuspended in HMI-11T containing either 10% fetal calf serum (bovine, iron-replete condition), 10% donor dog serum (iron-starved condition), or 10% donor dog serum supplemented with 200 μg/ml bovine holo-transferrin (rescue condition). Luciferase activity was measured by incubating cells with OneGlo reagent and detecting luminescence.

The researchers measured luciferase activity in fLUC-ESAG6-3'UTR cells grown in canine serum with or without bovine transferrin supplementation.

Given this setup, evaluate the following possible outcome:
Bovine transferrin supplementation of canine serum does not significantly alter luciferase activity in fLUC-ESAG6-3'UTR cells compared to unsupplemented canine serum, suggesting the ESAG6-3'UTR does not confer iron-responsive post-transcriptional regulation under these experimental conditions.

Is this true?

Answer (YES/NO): NO